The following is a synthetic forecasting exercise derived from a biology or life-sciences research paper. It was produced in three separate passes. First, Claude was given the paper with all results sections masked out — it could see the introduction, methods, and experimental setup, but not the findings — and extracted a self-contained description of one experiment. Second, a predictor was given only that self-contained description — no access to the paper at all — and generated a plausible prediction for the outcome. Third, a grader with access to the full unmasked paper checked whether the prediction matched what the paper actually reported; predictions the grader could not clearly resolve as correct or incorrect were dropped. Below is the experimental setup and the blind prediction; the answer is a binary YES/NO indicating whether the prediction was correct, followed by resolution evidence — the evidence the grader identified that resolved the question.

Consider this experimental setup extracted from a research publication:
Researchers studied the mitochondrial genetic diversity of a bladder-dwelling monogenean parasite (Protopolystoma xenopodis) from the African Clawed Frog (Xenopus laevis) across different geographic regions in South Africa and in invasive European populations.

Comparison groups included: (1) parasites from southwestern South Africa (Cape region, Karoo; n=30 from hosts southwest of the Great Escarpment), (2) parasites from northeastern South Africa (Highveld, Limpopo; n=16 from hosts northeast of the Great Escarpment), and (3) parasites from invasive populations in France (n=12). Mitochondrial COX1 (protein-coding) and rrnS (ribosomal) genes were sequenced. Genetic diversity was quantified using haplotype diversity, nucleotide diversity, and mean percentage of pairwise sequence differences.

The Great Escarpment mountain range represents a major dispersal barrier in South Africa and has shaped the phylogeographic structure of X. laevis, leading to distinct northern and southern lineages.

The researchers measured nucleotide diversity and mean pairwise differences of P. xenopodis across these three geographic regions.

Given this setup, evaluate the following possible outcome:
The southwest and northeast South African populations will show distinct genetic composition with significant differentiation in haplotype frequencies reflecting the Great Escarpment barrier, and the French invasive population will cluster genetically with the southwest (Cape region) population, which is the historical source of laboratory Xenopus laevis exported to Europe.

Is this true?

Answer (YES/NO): YES